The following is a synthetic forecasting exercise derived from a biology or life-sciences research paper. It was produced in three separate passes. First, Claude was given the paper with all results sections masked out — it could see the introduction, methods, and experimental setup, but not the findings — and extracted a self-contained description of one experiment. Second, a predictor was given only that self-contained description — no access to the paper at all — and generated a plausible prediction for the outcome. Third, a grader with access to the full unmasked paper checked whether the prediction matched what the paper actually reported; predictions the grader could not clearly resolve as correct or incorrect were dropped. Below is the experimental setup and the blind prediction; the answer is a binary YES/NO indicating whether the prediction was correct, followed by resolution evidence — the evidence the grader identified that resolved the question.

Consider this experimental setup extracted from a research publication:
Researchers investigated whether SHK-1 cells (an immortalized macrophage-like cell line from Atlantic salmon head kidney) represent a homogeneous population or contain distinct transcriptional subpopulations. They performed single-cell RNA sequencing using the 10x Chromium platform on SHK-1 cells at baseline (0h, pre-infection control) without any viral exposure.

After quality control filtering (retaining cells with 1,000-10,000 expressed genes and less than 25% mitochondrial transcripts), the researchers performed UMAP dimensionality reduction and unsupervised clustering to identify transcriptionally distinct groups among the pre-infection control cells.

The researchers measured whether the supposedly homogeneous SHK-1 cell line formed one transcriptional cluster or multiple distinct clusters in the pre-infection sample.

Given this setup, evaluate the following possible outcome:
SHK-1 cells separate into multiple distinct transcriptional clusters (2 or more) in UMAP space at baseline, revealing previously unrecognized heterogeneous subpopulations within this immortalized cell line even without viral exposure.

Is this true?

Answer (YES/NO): YES